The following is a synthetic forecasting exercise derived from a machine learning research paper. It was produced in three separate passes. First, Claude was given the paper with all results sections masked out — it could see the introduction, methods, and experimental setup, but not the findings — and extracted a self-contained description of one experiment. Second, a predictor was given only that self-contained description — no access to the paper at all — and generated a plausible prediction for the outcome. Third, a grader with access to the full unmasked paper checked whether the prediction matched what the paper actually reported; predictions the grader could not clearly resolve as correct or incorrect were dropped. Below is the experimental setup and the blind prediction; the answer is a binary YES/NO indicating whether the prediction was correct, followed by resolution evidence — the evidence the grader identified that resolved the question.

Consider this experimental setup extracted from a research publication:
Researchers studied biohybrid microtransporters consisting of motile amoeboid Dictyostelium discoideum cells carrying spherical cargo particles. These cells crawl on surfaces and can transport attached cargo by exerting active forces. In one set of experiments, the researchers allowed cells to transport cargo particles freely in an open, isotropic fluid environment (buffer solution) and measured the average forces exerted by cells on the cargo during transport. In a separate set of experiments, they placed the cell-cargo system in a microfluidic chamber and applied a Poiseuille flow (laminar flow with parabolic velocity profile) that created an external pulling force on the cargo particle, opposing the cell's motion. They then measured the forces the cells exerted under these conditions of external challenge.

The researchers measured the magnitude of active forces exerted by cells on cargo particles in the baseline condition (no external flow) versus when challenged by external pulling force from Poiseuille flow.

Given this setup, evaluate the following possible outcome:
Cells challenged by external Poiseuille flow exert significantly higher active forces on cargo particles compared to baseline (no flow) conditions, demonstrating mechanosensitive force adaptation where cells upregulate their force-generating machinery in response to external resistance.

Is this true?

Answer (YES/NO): YES